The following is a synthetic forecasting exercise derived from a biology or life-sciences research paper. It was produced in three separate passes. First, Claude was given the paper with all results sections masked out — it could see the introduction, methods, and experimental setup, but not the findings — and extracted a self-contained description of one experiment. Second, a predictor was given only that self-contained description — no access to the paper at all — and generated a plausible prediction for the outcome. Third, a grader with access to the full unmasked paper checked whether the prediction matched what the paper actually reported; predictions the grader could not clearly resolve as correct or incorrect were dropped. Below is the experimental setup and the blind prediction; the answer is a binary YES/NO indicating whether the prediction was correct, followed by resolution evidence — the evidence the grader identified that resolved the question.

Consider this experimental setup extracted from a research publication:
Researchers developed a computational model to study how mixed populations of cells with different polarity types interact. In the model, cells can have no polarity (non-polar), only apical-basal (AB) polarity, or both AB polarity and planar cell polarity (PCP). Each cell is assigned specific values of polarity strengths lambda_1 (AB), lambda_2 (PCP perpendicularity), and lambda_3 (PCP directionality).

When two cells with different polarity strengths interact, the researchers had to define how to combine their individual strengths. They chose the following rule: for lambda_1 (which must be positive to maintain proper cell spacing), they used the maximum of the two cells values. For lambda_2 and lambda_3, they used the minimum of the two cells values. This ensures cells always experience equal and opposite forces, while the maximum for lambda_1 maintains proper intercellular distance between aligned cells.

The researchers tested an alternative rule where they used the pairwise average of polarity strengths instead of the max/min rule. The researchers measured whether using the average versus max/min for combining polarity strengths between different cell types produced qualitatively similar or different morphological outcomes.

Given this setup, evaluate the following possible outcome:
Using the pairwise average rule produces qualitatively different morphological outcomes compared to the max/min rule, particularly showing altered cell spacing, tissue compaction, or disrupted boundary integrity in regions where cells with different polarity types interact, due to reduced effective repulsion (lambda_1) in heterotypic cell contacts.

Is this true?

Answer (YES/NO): NO